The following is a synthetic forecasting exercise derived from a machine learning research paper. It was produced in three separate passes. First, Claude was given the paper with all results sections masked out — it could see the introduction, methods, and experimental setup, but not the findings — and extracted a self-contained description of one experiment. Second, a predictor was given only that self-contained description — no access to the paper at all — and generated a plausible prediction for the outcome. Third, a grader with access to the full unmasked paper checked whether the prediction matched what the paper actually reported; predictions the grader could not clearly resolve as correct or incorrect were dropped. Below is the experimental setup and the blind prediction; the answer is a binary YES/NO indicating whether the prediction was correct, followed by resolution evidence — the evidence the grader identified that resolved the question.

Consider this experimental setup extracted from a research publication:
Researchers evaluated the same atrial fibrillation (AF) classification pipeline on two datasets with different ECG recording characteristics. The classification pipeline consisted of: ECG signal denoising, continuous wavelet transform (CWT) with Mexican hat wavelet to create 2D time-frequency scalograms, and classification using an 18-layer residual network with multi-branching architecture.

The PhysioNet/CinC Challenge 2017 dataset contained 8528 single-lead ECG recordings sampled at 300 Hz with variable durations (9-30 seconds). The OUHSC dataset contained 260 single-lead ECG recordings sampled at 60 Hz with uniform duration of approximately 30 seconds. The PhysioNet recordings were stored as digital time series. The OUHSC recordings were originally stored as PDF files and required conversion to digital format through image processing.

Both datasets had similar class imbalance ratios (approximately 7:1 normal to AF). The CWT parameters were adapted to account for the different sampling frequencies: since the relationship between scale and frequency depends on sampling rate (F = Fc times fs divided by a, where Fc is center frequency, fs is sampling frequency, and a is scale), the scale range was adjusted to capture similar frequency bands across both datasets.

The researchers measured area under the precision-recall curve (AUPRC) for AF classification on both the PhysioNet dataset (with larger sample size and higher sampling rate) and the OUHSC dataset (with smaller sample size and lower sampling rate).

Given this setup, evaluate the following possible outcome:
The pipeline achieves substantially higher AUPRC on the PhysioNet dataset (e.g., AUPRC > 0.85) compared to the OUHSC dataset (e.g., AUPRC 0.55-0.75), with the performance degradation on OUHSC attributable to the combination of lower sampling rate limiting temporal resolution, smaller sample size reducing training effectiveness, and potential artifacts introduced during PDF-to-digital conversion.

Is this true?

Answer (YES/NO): NO